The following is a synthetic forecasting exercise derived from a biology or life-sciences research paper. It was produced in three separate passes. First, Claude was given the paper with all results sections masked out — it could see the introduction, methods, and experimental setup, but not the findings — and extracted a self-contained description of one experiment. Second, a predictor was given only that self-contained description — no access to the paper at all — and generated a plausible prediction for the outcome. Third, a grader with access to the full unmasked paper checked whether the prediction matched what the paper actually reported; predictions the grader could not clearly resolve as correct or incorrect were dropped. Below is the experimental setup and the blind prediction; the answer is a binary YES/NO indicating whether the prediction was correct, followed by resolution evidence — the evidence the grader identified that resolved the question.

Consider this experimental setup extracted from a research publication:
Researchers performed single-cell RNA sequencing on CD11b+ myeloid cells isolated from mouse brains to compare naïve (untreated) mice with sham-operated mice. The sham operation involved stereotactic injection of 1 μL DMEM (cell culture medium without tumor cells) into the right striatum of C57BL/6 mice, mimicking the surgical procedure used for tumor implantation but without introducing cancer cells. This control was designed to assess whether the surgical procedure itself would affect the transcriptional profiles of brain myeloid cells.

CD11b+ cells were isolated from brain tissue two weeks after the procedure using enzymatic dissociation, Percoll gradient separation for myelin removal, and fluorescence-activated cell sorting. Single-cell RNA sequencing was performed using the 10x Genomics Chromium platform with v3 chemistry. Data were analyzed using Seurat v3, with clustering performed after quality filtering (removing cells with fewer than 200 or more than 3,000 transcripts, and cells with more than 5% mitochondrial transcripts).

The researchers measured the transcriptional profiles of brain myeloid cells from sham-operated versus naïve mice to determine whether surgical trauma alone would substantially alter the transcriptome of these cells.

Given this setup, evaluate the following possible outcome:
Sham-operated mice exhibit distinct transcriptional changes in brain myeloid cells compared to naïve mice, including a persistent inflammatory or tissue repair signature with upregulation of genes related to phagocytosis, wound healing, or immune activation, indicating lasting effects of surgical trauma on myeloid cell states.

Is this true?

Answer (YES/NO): NO